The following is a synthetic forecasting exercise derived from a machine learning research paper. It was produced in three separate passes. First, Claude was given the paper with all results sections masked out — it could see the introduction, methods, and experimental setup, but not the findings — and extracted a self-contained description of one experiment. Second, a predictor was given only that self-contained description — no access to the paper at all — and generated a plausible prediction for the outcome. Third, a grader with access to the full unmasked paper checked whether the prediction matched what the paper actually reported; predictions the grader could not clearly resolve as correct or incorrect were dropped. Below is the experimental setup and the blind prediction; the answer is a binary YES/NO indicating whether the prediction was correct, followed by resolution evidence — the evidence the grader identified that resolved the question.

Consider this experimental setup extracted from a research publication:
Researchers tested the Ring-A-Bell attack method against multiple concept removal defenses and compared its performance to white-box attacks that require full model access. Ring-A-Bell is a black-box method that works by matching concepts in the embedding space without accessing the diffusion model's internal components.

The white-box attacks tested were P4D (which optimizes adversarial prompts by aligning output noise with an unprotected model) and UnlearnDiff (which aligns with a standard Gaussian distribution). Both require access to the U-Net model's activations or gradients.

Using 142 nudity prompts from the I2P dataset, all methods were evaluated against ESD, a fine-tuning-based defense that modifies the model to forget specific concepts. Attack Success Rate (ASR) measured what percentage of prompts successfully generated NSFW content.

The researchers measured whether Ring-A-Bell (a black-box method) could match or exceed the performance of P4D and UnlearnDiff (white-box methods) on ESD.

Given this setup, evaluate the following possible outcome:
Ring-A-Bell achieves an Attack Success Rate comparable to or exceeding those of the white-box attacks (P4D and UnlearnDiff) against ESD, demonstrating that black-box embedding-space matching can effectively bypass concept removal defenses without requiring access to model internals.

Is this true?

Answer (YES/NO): YES